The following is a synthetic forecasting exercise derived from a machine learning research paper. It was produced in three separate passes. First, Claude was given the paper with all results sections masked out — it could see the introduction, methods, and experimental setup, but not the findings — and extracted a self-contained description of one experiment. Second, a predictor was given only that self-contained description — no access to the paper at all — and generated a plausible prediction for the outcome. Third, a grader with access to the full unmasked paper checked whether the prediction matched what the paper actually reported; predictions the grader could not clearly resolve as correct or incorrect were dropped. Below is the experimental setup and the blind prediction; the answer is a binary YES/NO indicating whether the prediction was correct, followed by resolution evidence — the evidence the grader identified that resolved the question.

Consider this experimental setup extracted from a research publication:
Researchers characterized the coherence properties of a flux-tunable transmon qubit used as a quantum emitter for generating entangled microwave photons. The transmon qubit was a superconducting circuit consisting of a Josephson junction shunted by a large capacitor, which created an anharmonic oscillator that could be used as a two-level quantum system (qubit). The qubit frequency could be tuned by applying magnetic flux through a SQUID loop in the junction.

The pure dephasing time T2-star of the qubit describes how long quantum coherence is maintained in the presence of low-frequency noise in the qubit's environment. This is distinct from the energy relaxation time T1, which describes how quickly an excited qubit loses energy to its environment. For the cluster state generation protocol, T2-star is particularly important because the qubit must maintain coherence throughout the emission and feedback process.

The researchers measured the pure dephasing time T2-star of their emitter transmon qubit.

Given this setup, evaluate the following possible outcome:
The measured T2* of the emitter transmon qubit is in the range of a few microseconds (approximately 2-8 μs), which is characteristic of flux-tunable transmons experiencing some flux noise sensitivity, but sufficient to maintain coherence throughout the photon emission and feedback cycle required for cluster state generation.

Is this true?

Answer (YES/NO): NO